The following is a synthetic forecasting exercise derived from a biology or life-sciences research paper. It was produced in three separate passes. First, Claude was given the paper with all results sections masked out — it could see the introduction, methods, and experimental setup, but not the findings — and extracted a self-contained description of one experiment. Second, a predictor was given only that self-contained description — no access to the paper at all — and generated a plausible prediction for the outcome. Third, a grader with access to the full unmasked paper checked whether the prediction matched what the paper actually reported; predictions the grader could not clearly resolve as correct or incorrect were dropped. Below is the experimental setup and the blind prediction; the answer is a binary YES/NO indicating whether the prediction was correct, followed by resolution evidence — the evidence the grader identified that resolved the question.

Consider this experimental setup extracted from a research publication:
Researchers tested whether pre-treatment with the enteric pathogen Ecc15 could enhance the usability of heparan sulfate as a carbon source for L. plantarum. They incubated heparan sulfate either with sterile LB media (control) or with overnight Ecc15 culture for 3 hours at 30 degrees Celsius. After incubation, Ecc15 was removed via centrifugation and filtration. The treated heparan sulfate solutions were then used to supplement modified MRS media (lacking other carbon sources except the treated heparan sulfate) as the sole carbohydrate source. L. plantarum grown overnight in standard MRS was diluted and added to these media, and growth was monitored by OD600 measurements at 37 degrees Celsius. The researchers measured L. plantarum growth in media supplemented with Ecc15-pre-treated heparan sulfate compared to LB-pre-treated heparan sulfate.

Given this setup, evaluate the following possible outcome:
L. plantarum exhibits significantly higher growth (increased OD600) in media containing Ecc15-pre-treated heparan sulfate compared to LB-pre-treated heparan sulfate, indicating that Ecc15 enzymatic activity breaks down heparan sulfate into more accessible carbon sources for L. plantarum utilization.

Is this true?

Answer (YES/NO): NO